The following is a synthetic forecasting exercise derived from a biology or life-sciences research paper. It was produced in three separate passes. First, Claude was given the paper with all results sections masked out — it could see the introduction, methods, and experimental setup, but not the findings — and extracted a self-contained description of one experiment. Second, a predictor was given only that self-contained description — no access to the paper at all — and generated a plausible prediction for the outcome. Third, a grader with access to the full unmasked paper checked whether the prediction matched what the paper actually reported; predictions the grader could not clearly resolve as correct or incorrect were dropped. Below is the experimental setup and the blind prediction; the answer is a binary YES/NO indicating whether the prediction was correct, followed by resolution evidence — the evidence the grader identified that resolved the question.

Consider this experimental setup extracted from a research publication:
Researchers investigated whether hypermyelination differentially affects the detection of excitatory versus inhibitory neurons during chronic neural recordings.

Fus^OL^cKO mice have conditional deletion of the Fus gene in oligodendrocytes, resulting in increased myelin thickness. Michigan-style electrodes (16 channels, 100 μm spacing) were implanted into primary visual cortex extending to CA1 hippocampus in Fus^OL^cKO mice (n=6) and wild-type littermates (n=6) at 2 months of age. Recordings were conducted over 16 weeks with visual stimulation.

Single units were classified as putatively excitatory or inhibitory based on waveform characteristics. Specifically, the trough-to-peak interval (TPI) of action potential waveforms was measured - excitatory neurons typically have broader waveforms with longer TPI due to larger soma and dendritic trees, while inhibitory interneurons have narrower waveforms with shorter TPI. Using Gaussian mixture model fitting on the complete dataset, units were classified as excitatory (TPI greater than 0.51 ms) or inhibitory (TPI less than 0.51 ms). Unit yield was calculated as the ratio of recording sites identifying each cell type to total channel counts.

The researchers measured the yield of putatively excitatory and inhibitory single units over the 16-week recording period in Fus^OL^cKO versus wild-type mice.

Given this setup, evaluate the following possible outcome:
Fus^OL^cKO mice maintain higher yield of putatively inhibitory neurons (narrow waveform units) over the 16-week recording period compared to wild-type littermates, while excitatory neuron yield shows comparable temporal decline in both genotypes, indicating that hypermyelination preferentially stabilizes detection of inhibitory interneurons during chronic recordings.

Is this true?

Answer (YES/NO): NO